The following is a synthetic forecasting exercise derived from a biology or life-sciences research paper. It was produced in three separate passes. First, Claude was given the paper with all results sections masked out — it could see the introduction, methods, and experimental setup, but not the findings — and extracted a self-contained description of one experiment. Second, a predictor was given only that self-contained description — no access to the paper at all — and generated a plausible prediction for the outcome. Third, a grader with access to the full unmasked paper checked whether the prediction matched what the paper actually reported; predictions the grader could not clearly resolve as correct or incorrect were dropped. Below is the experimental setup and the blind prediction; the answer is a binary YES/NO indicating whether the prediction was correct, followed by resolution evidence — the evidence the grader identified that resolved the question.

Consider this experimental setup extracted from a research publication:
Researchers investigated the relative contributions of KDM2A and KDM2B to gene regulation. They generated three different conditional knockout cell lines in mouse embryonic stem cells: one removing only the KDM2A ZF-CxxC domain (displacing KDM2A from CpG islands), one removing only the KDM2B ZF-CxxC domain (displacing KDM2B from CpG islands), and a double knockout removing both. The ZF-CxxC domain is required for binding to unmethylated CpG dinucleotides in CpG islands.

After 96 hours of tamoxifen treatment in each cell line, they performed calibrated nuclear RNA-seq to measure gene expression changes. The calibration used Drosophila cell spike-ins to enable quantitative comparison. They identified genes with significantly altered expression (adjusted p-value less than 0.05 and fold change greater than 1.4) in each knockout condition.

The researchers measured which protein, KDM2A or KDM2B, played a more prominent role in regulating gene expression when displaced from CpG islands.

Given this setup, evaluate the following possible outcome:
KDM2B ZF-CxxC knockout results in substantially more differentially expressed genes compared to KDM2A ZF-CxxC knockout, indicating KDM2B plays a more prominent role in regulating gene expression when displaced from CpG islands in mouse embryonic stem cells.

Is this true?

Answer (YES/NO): YES